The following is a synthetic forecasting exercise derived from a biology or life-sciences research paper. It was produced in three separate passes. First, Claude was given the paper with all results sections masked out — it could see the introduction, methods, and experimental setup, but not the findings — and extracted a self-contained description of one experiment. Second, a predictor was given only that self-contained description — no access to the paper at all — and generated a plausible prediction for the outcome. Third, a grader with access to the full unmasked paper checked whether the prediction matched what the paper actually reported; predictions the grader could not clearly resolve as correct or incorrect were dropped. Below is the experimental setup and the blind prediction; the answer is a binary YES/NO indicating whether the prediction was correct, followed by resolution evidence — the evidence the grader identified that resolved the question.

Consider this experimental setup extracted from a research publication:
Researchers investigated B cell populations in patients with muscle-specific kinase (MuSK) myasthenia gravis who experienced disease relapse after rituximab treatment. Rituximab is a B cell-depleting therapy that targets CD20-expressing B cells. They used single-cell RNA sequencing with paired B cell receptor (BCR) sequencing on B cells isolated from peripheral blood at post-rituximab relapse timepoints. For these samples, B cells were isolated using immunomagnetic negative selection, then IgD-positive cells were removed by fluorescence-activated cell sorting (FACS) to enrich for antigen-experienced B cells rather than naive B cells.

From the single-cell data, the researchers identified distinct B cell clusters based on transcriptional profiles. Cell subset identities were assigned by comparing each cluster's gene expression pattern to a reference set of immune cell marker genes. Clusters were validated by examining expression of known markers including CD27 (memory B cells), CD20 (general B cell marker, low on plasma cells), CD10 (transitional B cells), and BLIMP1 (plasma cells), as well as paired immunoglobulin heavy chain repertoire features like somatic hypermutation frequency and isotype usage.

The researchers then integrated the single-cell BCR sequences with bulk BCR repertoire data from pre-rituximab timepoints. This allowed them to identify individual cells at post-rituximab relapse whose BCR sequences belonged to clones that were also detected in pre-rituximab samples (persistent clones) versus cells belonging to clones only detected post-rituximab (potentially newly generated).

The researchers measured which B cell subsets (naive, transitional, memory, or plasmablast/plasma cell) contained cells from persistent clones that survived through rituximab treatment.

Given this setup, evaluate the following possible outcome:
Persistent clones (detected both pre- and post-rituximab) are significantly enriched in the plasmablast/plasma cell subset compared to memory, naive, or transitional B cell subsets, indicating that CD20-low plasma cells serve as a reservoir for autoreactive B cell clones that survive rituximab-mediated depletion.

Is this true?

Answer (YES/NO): NO